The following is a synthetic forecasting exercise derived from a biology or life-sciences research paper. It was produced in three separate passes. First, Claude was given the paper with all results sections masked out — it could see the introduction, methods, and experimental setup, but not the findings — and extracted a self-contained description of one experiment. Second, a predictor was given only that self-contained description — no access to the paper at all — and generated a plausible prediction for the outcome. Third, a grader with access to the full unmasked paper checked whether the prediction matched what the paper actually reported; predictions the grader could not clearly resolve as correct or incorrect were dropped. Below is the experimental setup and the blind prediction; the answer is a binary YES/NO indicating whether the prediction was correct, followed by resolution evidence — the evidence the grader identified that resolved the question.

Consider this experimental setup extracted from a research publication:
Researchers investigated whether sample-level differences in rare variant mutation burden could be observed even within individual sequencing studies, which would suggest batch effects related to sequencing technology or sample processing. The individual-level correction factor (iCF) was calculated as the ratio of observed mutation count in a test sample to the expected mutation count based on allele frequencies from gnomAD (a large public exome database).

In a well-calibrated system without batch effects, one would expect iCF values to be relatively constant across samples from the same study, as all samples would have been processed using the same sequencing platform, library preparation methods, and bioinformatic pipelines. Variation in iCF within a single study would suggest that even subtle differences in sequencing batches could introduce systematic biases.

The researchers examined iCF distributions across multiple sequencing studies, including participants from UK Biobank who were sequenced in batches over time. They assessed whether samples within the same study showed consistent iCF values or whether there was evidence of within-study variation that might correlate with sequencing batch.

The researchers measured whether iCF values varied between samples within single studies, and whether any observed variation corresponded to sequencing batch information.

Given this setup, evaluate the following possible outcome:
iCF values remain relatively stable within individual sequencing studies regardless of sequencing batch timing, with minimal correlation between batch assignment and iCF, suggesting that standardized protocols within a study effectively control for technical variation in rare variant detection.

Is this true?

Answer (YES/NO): NO